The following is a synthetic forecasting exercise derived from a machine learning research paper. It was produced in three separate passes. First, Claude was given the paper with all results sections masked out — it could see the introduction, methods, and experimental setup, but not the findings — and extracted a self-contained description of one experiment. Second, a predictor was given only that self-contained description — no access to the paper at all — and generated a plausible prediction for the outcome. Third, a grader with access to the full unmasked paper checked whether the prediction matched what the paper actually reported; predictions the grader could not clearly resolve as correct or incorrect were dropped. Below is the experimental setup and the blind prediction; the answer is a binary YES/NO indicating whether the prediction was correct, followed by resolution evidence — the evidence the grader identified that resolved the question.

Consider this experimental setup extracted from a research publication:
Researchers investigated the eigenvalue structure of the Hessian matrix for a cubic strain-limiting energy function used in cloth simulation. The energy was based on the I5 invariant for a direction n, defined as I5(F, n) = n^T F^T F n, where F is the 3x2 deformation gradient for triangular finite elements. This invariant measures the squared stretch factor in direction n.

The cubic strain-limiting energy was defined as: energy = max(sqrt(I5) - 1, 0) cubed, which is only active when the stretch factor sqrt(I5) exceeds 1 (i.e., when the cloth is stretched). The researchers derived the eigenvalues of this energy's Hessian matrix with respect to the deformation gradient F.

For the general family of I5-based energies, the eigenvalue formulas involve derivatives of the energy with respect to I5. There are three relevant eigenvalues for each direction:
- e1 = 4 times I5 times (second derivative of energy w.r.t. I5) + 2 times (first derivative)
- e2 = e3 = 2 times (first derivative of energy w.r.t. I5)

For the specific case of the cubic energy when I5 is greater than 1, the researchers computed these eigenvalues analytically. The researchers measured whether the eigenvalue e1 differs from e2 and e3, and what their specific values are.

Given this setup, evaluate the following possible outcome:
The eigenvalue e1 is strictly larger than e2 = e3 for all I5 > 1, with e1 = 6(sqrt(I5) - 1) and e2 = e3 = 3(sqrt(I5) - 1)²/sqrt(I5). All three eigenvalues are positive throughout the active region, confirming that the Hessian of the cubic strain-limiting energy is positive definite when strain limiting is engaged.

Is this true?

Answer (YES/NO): YES